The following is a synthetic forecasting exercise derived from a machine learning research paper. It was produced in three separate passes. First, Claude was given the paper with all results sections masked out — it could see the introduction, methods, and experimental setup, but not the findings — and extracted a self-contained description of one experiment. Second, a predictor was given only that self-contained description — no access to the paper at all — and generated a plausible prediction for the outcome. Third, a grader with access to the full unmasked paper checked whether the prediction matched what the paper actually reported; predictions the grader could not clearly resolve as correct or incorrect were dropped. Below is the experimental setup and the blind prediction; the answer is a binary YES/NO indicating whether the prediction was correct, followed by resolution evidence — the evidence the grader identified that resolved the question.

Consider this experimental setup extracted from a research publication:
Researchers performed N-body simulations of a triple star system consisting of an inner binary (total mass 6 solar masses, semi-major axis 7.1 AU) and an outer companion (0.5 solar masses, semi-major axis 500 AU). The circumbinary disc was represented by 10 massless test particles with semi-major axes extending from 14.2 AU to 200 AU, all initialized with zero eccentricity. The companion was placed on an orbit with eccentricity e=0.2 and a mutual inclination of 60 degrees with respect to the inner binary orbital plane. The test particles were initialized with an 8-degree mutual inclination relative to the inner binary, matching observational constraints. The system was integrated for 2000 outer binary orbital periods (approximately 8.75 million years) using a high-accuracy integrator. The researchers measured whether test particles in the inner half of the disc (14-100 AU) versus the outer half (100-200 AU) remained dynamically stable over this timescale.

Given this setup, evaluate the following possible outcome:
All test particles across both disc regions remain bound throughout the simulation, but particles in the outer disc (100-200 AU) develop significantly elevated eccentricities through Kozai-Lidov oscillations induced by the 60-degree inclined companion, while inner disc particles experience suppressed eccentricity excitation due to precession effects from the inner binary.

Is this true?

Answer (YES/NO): NO